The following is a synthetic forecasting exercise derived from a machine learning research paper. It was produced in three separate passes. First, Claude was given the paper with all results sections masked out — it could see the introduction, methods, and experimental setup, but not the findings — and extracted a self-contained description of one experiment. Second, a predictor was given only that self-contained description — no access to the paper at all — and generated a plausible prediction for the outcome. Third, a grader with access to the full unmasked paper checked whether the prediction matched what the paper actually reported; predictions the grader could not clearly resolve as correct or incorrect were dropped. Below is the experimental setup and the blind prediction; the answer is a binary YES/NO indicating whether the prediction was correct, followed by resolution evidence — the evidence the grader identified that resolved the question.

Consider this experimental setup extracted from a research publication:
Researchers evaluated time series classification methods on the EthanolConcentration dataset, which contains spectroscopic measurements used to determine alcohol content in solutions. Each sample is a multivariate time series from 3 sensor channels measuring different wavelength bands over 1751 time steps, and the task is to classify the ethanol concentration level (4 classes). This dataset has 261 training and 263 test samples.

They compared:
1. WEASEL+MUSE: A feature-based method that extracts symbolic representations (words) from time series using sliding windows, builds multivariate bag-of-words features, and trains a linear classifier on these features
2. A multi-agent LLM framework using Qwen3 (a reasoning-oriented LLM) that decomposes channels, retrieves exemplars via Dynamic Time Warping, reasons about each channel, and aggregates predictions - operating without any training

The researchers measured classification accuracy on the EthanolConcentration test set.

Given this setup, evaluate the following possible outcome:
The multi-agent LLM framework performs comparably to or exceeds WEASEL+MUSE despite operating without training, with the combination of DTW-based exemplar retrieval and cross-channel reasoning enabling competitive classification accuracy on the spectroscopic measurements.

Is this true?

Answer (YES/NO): NO